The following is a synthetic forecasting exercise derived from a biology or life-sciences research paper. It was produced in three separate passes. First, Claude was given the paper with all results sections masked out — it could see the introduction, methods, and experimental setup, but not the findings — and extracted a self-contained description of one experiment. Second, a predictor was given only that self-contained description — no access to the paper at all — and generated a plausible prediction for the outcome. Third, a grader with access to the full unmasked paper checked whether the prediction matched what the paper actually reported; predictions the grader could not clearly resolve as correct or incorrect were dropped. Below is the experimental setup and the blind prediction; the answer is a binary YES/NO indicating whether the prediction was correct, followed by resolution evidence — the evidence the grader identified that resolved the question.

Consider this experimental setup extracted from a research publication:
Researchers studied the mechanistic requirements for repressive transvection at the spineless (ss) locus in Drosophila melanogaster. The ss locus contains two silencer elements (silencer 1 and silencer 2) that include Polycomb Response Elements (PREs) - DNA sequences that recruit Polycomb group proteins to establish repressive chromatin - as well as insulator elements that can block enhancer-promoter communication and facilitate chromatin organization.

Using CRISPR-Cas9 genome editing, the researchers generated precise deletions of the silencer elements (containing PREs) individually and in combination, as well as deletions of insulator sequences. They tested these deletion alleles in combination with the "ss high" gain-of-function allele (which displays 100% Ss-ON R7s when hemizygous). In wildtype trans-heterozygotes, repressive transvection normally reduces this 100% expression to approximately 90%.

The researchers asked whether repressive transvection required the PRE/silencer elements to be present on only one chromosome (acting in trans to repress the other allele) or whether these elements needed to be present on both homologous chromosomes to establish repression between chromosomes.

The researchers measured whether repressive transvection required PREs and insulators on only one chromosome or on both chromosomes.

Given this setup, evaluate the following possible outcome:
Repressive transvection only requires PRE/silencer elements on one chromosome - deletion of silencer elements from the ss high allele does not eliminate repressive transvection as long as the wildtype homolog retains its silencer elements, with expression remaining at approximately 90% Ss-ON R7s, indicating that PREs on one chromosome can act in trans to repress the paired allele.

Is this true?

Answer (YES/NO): NO